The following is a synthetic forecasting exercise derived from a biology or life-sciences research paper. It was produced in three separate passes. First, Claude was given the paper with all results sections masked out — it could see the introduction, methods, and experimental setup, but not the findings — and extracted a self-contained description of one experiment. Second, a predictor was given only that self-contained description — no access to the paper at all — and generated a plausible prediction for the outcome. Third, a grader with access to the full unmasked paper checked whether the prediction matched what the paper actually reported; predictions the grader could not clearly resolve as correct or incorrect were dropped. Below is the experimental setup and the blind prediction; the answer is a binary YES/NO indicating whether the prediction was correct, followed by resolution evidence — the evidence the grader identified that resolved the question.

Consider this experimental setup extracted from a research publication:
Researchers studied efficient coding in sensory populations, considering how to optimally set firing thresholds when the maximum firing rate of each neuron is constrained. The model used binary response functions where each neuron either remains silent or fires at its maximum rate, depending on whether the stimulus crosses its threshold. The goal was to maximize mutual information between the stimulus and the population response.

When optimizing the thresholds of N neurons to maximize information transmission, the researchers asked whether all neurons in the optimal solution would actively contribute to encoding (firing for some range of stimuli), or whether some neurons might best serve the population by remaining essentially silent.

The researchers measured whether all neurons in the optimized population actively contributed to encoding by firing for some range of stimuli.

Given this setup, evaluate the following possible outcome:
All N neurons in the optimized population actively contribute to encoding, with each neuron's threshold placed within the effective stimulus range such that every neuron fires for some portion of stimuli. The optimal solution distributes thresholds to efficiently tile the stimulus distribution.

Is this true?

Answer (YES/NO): YES